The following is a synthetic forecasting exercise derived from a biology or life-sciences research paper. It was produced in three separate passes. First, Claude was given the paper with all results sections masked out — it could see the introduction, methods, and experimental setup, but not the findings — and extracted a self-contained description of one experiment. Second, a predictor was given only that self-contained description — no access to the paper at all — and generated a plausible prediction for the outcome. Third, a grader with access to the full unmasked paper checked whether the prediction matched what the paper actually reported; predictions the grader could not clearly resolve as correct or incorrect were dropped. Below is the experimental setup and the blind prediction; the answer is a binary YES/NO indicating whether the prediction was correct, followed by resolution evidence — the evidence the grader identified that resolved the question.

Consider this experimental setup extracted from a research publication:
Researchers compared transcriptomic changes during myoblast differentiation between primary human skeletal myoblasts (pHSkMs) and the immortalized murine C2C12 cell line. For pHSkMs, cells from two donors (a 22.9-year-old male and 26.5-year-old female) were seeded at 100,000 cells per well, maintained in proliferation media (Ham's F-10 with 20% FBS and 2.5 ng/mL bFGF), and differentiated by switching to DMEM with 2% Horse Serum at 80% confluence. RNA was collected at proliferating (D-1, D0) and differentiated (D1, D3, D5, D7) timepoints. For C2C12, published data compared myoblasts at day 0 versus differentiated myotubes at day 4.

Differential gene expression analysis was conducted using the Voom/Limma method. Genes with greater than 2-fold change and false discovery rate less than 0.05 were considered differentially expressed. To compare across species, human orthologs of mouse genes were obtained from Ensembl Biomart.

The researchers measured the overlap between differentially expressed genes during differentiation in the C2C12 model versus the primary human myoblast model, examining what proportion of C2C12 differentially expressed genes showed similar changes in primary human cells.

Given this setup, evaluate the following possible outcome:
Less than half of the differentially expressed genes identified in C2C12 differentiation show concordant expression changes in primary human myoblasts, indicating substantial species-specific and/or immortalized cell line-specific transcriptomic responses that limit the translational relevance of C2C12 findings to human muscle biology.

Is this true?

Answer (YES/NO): YES